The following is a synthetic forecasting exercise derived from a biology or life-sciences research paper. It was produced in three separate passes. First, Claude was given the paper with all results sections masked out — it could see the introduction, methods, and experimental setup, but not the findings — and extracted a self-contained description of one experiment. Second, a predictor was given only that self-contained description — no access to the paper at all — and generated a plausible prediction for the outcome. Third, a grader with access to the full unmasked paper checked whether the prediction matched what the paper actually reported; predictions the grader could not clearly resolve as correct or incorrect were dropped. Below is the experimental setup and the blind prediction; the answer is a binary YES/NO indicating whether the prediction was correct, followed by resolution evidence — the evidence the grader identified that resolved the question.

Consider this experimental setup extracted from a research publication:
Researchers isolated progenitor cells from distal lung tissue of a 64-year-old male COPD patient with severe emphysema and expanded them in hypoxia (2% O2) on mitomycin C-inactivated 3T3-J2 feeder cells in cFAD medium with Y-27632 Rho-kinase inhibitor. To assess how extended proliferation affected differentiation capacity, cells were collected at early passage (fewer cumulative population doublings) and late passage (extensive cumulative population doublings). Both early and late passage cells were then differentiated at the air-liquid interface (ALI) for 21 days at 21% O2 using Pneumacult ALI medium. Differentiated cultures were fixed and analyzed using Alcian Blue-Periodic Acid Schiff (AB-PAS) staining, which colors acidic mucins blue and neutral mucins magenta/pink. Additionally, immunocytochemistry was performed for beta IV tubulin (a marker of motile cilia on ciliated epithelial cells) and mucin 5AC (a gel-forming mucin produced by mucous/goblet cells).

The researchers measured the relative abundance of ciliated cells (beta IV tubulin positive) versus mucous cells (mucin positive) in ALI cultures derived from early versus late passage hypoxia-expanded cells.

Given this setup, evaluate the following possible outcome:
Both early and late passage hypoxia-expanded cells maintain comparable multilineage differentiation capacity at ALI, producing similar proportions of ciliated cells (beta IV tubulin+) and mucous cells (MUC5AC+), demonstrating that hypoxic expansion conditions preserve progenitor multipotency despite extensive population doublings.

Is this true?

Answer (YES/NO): NO